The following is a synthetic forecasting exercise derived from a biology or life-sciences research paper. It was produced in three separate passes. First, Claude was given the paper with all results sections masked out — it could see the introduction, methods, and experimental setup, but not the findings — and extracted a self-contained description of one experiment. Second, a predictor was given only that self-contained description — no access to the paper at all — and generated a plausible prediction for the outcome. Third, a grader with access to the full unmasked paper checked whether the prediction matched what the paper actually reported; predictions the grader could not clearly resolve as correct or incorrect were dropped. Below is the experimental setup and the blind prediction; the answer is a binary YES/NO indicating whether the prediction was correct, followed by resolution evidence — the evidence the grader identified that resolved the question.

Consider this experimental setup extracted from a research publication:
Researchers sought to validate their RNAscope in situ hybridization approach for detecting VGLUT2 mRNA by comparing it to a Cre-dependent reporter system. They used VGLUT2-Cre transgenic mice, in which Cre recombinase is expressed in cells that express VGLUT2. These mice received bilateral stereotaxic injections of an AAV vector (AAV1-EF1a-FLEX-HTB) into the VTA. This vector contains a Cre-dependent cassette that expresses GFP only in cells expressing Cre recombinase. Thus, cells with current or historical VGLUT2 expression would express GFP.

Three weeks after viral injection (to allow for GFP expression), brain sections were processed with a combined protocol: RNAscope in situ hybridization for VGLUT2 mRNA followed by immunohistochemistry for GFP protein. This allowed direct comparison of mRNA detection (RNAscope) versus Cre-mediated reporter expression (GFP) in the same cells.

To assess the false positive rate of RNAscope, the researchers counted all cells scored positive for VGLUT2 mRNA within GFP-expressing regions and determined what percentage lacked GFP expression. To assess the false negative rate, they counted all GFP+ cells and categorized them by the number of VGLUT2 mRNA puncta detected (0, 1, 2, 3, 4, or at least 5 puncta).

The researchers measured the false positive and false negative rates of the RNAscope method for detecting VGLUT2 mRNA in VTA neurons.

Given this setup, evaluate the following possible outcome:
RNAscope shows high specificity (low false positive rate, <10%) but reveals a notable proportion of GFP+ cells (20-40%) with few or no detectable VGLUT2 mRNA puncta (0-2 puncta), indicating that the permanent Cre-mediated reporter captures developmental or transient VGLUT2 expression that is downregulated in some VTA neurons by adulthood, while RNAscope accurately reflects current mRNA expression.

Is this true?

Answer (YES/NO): NO